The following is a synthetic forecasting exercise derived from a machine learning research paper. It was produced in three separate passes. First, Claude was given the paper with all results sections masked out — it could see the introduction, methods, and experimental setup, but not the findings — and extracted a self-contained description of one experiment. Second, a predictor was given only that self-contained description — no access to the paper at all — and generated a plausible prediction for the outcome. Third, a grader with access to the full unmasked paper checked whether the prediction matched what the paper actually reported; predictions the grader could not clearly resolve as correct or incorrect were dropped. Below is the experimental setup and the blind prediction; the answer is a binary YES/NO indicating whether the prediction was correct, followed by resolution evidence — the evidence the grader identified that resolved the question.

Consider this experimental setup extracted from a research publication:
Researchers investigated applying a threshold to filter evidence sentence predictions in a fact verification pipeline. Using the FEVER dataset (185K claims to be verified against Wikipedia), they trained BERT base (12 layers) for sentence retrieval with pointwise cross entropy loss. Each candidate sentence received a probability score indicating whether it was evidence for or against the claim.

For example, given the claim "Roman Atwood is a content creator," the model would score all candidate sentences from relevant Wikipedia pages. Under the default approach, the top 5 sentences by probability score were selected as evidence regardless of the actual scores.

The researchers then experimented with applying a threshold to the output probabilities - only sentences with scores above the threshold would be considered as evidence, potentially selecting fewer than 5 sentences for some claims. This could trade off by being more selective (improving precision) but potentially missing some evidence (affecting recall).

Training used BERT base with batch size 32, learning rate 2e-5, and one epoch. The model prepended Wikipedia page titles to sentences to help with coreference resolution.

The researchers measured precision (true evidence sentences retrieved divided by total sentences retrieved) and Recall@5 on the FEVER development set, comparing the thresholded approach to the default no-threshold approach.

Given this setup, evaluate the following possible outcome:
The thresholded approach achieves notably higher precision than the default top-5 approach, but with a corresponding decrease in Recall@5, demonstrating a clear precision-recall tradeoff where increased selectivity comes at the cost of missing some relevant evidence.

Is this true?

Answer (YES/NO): NO